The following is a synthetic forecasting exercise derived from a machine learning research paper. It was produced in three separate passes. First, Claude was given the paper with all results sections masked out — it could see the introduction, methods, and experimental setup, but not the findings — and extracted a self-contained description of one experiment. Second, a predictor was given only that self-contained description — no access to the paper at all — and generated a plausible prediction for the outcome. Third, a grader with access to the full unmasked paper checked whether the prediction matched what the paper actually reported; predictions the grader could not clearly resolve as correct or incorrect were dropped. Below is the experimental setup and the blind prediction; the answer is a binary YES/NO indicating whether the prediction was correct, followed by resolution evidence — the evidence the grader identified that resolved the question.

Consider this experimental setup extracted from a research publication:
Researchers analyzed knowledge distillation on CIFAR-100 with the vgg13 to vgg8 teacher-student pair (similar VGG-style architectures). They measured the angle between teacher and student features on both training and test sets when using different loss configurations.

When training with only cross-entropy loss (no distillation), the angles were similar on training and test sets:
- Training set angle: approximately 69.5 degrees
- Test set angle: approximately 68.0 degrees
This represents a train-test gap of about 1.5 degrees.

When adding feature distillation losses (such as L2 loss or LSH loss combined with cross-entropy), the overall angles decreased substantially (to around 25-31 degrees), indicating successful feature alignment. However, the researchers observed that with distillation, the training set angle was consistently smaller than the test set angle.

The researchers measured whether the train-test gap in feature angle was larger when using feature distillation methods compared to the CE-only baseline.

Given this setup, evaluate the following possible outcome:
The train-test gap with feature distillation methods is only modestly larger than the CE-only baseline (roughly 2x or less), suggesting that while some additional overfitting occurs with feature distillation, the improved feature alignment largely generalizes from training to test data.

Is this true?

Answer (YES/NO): NO